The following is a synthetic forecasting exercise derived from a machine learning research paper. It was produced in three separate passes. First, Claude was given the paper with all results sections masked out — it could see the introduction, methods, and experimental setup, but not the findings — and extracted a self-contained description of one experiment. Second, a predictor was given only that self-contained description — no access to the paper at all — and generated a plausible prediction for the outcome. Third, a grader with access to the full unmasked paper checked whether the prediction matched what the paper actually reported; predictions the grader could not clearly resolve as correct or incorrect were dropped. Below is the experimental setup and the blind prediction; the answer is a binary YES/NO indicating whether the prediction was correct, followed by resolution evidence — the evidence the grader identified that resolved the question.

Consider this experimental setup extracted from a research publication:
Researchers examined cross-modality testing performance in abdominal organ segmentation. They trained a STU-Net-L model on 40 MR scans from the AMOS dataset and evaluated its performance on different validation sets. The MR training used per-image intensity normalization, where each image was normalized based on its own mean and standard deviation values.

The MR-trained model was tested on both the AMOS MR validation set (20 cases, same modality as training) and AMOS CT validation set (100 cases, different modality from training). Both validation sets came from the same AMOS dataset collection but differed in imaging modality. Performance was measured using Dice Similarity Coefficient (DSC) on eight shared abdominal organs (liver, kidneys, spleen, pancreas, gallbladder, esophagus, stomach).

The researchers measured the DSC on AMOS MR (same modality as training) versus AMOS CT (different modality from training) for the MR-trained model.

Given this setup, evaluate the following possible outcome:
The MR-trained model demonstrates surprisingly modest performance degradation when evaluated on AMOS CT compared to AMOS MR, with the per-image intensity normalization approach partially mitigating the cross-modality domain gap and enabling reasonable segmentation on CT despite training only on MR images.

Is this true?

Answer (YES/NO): NO